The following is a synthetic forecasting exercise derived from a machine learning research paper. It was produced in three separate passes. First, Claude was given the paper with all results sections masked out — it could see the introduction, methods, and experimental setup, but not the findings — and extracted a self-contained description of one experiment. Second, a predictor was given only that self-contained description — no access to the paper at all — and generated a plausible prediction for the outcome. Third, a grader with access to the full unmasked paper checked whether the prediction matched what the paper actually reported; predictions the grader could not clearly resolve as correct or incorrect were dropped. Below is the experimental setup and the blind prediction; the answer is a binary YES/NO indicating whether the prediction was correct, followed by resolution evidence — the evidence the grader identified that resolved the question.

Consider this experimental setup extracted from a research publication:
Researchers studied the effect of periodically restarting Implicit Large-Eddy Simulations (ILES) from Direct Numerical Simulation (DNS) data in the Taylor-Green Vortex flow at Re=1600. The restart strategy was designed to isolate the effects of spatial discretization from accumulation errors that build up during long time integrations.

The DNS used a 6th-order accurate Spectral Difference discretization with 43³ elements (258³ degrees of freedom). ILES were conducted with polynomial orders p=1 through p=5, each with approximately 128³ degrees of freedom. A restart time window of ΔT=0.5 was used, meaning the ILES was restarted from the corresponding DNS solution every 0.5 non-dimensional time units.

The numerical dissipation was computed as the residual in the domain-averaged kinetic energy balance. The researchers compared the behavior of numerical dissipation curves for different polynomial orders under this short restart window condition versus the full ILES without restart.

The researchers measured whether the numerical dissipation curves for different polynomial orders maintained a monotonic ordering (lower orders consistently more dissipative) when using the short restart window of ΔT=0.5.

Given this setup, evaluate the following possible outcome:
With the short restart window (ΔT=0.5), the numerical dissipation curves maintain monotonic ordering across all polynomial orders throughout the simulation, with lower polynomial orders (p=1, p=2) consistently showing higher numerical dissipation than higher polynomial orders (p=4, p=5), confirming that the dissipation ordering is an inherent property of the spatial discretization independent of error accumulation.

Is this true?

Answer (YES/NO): YES